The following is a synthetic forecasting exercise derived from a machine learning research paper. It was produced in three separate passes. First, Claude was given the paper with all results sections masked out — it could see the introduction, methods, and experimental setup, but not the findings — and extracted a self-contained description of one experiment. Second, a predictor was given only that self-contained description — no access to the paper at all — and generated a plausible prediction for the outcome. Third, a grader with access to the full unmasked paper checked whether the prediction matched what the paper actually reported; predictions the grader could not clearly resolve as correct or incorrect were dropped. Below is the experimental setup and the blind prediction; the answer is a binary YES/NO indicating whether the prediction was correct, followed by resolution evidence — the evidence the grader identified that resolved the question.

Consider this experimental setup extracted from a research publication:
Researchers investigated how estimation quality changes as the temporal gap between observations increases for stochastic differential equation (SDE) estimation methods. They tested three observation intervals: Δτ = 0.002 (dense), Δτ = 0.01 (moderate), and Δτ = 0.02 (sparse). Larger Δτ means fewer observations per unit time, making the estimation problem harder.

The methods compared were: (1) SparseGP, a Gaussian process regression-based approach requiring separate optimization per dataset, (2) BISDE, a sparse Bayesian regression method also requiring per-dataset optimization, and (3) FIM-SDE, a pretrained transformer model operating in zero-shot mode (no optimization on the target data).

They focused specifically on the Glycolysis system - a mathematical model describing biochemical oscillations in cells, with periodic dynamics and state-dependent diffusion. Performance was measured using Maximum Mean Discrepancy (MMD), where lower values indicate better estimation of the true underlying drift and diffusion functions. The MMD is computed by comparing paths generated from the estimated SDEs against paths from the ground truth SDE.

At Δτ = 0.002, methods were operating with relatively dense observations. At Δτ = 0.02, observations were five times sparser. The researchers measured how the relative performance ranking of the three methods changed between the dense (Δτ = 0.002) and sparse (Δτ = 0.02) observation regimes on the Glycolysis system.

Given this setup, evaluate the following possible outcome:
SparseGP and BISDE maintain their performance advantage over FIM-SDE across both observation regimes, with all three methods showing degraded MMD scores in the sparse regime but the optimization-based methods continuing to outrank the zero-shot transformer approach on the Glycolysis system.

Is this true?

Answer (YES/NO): NO